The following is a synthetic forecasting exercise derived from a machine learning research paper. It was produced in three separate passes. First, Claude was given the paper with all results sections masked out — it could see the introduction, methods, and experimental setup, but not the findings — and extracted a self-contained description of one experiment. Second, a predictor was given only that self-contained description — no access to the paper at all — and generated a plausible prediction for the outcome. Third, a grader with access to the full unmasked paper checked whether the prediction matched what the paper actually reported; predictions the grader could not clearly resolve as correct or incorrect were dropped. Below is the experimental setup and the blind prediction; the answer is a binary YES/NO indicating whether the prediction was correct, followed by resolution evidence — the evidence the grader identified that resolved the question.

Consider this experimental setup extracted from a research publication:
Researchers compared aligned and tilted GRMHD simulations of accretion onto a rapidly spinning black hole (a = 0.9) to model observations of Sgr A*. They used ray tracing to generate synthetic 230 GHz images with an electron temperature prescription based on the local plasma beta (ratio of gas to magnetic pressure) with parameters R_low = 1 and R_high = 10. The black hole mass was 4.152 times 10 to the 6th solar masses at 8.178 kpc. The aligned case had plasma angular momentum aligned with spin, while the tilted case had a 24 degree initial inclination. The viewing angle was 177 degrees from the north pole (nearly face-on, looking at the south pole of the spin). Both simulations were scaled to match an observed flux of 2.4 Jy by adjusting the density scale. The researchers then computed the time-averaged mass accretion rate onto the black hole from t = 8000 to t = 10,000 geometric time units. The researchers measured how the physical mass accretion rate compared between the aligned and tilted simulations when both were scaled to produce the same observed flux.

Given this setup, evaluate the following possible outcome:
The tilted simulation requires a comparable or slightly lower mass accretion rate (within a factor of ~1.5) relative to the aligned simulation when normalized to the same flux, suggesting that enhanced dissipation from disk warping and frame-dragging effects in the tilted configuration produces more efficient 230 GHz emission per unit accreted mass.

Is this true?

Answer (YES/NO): NO